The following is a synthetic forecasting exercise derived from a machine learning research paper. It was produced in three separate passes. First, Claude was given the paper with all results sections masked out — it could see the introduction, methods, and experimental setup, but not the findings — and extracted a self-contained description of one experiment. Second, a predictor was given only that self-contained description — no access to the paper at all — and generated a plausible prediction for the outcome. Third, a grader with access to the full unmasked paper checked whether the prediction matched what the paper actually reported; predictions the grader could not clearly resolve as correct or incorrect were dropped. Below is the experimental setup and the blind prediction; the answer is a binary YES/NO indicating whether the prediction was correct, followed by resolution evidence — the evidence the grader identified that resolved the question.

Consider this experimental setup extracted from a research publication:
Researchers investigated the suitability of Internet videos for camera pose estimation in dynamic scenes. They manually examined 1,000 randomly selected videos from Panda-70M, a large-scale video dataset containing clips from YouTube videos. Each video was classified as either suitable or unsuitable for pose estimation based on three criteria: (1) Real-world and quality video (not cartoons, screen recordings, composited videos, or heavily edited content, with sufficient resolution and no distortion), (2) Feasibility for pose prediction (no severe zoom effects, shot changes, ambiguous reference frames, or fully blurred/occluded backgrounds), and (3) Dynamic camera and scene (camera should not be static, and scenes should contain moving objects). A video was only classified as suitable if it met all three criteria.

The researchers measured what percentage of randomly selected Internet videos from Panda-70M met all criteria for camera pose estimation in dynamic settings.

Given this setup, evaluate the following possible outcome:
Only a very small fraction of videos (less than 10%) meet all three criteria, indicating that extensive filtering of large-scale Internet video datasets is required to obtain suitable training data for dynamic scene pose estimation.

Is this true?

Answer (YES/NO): YES